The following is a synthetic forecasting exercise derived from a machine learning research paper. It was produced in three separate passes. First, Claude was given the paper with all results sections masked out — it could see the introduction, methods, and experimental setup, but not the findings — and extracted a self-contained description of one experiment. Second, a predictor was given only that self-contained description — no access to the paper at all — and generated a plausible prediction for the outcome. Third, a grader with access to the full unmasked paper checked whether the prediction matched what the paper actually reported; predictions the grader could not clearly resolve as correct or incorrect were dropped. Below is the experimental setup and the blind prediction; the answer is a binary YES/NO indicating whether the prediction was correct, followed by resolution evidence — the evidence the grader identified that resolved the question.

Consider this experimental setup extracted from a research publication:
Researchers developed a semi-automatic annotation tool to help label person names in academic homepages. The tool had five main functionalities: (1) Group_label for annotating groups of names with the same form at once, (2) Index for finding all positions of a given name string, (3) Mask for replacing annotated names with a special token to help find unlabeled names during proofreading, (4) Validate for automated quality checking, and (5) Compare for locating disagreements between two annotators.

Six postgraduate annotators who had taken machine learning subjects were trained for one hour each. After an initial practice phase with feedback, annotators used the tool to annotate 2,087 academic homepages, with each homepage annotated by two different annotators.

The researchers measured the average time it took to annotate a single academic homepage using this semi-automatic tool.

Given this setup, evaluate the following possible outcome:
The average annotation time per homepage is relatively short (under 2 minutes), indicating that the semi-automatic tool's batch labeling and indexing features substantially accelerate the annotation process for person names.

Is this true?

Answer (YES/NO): NO